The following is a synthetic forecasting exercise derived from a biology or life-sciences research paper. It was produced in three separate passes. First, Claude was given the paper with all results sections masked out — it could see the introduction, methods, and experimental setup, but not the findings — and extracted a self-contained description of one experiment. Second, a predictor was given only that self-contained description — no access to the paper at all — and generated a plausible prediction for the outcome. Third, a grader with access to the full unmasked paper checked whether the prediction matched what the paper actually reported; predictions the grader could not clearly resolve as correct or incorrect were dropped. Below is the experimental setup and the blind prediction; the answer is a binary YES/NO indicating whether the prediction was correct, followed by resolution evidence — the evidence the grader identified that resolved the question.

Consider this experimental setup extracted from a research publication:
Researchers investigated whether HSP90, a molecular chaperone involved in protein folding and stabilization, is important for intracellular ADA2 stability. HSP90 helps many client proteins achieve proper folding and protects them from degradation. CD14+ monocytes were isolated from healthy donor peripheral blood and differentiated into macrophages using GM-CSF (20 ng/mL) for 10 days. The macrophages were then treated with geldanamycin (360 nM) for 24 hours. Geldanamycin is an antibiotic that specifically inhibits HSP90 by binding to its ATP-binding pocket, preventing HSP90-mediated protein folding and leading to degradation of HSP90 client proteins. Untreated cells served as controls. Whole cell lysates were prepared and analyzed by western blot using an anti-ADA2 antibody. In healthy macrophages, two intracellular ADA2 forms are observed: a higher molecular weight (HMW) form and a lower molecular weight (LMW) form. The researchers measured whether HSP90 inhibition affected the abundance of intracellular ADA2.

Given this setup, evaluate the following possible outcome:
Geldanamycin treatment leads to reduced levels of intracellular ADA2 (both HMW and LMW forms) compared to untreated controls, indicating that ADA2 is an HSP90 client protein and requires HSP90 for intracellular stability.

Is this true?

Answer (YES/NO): NO